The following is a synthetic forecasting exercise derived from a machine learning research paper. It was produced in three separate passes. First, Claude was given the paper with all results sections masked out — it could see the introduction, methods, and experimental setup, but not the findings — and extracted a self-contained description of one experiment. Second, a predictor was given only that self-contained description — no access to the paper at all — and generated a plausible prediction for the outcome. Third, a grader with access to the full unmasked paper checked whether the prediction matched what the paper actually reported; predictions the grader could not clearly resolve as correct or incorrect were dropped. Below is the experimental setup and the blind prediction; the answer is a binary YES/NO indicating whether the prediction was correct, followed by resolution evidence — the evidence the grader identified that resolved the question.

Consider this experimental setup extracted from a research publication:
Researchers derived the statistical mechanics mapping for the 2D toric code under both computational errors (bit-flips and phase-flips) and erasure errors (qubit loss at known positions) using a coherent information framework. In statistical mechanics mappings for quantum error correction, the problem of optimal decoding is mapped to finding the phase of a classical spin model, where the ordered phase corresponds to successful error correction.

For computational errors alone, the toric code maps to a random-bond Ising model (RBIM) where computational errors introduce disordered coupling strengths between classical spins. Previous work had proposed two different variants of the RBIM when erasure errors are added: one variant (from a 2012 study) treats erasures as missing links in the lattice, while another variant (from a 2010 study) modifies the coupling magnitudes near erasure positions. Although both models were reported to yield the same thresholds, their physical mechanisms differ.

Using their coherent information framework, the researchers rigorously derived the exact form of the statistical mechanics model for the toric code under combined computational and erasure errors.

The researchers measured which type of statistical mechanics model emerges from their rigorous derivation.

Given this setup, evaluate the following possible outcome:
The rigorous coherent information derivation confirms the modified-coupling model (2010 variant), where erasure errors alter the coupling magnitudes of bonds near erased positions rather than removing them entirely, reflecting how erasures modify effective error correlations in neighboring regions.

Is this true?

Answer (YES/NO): NO